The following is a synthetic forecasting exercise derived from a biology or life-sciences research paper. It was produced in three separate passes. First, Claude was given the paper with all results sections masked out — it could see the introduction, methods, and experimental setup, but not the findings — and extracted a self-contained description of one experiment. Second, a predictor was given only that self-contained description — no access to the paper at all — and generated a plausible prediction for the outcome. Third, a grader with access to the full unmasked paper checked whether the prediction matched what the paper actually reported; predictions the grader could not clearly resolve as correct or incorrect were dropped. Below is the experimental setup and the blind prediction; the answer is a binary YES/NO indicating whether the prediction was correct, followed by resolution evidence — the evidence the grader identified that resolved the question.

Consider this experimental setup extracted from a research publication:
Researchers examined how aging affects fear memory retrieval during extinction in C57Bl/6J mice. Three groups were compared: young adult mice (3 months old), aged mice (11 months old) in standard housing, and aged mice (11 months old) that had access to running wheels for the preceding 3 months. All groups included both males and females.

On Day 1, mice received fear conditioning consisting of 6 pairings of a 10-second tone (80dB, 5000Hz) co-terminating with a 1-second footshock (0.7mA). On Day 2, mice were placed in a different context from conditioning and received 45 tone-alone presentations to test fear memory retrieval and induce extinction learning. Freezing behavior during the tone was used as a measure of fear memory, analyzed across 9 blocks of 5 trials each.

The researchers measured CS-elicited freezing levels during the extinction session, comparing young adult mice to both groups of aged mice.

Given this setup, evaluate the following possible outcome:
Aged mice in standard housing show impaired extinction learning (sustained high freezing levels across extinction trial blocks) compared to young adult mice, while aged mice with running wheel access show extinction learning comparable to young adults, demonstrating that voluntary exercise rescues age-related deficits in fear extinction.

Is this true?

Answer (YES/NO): NO